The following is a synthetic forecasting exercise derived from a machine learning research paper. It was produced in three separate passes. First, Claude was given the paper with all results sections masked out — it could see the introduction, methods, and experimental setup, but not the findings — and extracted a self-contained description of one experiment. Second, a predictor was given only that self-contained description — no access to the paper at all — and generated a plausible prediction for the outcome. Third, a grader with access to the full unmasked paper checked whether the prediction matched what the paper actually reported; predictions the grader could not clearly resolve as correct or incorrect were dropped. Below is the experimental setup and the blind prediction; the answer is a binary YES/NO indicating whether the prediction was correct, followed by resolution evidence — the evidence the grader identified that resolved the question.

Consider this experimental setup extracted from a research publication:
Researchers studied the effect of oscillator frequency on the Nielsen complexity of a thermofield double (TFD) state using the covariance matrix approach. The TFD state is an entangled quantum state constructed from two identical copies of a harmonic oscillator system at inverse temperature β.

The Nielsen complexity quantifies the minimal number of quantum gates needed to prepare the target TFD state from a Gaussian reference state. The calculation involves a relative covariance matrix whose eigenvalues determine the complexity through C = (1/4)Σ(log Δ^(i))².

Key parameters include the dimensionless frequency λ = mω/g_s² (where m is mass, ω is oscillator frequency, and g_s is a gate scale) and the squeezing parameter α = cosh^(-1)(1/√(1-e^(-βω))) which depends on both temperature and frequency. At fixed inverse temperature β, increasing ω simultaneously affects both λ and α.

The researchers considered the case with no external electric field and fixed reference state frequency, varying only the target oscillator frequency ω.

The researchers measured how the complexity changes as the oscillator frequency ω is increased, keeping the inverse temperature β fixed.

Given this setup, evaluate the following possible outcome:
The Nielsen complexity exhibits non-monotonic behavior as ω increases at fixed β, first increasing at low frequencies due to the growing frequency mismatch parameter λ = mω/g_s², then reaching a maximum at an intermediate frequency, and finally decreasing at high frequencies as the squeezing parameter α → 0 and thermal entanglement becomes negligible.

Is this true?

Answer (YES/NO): NO